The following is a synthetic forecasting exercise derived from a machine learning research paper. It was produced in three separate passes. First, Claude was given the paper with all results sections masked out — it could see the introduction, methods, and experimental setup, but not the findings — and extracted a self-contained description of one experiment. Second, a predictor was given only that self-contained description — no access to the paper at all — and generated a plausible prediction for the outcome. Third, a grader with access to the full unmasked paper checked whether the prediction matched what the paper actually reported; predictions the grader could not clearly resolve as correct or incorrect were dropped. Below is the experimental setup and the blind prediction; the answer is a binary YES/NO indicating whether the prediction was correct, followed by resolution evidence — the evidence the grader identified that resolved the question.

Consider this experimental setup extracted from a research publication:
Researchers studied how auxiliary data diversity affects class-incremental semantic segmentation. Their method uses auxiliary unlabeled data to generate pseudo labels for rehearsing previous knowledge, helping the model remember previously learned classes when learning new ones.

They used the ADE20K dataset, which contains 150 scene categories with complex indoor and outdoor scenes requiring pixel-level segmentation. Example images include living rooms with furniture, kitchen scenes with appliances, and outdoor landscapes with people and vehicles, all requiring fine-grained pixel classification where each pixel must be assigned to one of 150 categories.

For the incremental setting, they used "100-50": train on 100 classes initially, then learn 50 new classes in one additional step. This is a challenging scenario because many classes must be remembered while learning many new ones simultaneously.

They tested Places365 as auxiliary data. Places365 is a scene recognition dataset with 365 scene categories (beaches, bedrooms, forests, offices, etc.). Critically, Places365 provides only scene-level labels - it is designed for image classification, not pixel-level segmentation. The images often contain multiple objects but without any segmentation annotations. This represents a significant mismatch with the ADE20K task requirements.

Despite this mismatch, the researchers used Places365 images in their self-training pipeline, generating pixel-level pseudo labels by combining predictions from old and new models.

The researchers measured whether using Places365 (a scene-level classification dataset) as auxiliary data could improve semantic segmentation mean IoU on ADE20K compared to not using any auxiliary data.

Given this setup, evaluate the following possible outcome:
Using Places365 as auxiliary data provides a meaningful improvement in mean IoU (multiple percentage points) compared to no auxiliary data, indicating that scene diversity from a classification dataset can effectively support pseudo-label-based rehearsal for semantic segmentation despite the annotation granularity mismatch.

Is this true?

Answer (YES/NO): NO